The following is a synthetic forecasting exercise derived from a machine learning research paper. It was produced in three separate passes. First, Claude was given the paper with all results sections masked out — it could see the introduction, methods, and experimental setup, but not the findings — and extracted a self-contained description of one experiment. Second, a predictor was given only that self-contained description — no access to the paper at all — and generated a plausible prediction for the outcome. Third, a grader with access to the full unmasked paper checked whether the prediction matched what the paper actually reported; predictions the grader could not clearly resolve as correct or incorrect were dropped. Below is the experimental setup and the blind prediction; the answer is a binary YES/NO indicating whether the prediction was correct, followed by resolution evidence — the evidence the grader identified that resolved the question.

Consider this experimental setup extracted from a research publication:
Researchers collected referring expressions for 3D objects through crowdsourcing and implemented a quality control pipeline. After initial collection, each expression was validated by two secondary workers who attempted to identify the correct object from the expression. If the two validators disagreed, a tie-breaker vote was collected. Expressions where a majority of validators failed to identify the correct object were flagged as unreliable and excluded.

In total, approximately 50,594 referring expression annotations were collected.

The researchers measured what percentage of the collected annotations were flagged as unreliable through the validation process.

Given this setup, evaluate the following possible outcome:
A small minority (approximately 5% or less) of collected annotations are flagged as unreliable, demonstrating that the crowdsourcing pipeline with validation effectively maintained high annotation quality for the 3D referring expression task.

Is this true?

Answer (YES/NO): NO